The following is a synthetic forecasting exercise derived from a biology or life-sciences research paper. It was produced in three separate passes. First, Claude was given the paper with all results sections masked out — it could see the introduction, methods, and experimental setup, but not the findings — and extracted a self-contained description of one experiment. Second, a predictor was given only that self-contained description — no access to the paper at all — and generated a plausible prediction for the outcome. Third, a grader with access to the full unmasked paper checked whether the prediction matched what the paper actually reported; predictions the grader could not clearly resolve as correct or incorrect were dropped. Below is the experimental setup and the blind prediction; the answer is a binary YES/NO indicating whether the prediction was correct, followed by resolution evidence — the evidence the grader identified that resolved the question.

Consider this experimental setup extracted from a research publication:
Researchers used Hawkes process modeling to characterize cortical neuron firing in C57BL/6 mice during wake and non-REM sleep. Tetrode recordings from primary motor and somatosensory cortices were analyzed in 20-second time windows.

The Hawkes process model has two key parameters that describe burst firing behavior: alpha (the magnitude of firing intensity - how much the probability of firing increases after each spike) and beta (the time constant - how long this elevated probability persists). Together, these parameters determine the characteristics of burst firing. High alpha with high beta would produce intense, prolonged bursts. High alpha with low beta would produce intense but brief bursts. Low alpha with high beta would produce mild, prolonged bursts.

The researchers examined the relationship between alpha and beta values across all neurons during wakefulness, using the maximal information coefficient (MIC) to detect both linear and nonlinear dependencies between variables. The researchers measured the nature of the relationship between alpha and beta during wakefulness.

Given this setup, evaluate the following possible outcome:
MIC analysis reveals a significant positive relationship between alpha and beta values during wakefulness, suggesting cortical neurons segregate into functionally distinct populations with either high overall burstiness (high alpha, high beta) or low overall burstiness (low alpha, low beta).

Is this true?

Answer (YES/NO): NO